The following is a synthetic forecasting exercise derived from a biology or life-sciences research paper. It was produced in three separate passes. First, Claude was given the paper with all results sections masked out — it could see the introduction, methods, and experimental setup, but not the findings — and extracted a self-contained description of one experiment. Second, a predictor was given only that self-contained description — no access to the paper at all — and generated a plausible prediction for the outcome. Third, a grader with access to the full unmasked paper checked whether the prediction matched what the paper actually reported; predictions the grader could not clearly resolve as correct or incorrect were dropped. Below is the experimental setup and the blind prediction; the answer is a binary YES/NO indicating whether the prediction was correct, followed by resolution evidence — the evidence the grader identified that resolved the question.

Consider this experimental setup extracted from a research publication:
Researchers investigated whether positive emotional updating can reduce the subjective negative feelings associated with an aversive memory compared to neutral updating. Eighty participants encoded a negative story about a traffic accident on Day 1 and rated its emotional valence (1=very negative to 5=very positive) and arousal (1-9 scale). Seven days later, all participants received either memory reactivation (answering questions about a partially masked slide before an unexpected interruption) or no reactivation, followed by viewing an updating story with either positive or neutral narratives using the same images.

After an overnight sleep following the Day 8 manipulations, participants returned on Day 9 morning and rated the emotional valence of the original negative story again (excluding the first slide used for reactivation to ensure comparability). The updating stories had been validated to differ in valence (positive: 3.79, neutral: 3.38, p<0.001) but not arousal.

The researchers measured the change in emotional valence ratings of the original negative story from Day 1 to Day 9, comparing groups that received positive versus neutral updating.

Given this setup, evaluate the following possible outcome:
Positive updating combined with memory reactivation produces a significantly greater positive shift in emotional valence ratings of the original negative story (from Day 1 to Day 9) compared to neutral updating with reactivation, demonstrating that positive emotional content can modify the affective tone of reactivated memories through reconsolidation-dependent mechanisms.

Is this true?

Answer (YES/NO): NO